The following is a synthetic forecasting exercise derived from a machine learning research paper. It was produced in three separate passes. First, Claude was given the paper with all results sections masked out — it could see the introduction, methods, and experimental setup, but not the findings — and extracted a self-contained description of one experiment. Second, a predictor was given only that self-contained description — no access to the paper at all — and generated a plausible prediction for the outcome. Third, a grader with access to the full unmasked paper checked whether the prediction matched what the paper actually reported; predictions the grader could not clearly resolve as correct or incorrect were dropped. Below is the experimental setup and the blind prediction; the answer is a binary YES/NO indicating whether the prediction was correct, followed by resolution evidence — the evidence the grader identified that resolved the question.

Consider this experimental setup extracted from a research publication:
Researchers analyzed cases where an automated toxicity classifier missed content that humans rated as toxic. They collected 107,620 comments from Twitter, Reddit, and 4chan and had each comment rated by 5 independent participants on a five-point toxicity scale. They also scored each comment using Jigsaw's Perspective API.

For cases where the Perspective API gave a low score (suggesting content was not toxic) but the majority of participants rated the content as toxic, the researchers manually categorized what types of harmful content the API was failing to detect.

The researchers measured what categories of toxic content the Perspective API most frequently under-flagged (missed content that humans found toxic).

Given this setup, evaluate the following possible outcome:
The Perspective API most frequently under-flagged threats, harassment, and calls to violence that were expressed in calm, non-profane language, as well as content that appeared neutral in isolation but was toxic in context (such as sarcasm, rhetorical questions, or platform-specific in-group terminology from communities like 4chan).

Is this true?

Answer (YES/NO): NO